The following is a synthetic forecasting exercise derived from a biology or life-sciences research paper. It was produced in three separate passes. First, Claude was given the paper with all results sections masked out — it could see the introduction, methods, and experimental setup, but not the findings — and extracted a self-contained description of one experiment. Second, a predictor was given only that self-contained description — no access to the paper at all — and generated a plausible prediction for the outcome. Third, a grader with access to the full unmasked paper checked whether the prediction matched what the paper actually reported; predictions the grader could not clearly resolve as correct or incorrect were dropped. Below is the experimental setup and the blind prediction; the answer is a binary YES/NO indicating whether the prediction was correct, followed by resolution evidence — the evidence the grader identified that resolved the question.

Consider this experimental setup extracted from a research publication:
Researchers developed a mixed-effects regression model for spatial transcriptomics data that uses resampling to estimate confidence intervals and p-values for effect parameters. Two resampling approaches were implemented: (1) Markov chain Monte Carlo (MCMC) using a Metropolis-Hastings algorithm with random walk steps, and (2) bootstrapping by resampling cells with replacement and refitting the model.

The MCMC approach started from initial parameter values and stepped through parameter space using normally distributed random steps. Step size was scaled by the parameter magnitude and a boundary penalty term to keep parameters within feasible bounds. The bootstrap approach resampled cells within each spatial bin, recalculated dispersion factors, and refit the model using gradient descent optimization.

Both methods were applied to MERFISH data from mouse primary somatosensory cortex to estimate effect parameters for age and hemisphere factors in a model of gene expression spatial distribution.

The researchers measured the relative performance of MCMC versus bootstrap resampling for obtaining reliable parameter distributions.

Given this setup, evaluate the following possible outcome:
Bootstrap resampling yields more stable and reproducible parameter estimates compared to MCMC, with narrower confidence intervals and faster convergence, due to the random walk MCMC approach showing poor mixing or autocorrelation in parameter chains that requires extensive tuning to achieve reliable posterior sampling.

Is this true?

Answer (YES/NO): NO